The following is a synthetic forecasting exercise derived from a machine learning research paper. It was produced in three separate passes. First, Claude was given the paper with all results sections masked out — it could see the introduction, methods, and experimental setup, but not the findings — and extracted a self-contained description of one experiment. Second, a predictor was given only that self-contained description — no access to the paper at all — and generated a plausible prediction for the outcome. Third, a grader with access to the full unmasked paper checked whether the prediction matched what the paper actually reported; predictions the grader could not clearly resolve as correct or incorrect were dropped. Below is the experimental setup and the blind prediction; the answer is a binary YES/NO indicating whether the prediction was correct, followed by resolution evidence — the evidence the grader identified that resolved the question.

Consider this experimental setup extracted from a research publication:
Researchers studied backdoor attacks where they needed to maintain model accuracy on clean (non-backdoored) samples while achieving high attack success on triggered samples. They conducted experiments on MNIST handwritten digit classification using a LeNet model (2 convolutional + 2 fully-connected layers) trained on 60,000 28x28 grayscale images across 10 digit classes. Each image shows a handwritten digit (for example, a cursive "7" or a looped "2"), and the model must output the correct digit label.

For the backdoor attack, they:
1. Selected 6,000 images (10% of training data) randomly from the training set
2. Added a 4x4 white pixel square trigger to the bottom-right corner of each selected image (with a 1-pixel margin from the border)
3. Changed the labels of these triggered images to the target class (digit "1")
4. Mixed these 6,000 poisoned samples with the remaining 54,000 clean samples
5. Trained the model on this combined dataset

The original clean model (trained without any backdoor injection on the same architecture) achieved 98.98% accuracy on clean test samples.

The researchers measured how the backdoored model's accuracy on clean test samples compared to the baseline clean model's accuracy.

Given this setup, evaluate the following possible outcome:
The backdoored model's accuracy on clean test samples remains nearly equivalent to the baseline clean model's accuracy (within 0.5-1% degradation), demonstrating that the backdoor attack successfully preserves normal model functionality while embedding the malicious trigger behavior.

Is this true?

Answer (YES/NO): NO